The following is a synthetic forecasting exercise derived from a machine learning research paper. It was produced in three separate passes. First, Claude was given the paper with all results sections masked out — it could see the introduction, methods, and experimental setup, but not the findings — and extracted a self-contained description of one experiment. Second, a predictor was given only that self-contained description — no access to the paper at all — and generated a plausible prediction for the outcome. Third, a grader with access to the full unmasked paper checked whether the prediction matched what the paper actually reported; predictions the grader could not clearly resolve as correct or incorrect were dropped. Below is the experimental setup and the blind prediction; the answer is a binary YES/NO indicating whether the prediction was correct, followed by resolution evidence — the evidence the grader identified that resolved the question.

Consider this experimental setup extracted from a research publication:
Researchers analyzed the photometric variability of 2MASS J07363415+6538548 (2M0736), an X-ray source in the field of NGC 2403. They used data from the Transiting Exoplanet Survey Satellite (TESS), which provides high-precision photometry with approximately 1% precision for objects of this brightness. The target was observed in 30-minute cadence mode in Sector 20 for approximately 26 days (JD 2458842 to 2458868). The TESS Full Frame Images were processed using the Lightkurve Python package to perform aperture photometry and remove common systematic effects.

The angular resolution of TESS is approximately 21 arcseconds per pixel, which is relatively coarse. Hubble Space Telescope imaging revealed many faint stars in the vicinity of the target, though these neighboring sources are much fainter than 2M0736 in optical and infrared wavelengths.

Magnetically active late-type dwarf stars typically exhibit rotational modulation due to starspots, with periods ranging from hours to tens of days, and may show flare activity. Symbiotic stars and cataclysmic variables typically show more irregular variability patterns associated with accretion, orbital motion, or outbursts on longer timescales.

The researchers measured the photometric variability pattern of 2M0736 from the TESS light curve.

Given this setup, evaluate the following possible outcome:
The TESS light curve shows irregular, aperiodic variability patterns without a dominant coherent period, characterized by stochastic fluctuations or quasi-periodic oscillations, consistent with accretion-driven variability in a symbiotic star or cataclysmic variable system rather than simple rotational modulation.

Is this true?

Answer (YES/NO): NO